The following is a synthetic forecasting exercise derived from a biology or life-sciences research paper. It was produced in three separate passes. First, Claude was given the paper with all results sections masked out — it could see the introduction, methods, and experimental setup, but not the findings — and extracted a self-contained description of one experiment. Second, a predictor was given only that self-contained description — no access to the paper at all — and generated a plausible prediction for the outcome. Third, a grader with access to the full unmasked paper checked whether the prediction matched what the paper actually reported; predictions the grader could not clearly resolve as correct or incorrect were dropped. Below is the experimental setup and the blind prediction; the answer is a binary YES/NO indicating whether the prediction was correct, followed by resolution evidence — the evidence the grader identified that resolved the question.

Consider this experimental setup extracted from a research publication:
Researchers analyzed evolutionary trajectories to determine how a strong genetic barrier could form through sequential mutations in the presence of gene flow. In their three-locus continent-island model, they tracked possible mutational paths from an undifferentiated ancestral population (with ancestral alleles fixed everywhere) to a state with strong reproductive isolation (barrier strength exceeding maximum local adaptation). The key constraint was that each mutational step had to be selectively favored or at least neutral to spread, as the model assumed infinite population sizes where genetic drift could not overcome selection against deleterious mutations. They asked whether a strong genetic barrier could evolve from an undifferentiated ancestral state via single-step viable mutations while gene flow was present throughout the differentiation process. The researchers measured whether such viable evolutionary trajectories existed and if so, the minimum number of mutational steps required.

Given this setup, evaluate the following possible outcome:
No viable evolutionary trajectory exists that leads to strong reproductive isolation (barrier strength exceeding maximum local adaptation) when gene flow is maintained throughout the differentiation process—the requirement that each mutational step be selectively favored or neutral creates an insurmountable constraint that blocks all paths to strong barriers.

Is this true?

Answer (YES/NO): NO